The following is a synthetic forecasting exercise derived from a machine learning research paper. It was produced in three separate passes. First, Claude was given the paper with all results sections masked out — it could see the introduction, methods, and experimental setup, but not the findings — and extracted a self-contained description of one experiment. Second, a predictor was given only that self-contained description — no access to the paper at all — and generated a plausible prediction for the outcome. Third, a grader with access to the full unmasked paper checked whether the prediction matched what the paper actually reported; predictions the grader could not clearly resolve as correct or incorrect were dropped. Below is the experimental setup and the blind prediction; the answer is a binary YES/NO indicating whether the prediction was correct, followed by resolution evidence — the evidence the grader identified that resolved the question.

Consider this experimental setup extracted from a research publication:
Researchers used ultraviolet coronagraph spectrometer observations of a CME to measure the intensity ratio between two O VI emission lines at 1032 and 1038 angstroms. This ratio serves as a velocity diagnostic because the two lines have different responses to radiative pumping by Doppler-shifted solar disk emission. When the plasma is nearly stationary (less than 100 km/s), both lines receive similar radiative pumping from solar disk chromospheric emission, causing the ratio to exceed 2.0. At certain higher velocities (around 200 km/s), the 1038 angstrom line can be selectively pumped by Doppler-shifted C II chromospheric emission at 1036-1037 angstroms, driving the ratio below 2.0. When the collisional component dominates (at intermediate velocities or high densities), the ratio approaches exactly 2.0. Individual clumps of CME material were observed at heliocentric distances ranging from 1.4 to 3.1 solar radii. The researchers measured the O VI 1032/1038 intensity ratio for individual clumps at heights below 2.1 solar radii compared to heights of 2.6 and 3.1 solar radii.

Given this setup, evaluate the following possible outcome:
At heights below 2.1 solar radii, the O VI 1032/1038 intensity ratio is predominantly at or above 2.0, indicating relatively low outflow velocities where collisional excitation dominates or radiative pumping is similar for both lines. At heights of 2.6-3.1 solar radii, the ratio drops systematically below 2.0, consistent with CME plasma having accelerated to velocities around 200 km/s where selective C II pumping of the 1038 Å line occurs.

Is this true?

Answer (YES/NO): YES